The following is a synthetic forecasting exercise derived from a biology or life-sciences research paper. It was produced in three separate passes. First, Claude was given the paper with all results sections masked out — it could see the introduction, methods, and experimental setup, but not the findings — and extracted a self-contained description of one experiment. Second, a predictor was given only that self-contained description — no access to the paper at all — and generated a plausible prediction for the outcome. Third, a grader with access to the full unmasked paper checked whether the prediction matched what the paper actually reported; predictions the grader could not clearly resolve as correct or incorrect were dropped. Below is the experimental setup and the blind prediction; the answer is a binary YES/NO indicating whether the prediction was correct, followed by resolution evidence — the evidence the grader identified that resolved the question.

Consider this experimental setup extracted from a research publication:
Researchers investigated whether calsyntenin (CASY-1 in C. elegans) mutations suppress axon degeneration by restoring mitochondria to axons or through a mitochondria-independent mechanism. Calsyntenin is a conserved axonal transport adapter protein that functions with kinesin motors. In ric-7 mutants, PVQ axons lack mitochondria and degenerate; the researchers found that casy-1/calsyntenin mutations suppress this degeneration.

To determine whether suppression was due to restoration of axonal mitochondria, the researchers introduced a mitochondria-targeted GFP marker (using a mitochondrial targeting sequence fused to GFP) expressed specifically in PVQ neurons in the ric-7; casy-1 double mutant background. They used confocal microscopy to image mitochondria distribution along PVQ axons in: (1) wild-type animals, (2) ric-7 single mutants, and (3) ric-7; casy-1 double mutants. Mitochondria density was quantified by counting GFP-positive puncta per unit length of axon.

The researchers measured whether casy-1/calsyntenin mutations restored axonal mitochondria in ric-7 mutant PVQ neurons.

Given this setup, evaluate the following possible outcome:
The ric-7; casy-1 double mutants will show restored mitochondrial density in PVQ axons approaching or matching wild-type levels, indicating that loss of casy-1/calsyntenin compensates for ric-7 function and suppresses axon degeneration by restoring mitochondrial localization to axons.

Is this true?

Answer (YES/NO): NO